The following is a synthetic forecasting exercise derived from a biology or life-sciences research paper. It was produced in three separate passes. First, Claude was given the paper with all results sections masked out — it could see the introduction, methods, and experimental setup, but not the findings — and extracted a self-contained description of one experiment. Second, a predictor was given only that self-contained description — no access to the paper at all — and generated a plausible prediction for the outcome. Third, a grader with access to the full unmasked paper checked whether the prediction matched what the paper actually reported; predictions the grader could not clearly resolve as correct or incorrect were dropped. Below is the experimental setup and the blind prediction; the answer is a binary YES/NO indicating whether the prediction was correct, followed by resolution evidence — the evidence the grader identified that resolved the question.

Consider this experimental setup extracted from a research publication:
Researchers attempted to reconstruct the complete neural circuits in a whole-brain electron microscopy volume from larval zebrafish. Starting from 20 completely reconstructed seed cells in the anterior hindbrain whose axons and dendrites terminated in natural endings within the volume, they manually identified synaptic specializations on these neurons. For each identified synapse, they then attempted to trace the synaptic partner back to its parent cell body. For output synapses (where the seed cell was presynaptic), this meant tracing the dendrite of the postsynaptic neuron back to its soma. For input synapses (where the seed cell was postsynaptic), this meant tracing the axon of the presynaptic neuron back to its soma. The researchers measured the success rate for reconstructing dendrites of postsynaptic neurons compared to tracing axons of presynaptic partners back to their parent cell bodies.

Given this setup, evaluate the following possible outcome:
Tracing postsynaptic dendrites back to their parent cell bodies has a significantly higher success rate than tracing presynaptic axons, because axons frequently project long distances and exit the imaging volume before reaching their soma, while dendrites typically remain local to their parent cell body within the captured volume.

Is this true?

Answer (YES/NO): YES